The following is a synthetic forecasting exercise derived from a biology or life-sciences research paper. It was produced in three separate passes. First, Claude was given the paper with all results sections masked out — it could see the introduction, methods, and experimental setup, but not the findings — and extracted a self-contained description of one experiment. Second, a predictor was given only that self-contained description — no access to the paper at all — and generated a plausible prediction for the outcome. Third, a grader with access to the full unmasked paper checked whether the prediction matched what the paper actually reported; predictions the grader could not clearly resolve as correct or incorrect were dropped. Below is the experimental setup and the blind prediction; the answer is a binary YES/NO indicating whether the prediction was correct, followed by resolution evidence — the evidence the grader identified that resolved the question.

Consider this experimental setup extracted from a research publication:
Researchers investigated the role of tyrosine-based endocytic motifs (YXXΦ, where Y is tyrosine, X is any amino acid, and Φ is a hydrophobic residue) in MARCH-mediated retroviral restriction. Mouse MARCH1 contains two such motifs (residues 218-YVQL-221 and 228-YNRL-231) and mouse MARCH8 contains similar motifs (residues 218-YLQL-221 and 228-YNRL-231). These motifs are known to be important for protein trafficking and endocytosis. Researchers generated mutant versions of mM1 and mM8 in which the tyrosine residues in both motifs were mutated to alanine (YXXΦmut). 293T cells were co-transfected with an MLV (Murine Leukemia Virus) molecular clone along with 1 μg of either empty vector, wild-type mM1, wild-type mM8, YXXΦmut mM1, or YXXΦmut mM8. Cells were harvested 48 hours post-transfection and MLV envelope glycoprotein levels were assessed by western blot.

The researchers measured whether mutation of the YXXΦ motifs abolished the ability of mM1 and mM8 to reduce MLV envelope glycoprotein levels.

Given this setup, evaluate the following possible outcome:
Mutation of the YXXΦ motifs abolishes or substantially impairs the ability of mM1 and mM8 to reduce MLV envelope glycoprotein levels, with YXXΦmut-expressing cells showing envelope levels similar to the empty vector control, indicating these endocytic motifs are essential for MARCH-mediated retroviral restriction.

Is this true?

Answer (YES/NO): NO